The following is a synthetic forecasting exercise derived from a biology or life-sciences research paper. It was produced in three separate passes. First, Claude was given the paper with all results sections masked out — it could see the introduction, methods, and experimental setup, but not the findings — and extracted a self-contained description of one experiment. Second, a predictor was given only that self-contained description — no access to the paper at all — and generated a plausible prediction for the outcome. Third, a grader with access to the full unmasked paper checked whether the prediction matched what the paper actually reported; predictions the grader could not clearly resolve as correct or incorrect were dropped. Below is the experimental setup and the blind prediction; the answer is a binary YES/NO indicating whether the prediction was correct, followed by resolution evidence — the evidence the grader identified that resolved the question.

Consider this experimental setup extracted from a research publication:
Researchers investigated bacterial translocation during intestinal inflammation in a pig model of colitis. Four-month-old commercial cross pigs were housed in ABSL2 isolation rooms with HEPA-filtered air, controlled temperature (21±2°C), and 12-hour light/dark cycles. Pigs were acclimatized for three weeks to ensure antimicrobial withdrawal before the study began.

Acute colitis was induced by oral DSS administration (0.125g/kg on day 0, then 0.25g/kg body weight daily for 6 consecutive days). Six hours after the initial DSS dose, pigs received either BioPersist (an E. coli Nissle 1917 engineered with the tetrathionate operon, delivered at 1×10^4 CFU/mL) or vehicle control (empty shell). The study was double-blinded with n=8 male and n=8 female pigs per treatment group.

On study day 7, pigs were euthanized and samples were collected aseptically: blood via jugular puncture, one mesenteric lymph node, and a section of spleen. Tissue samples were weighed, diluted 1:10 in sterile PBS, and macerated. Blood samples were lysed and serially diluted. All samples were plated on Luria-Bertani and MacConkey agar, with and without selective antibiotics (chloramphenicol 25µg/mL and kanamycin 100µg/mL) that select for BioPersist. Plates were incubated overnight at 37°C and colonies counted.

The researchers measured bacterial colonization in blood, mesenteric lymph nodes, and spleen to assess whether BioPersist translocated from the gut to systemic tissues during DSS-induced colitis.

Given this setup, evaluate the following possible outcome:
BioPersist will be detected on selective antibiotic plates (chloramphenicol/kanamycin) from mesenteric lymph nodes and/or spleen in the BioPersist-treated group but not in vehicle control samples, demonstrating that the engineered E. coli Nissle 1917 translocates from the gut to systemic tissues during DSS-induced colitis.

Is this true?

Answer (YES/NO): NO